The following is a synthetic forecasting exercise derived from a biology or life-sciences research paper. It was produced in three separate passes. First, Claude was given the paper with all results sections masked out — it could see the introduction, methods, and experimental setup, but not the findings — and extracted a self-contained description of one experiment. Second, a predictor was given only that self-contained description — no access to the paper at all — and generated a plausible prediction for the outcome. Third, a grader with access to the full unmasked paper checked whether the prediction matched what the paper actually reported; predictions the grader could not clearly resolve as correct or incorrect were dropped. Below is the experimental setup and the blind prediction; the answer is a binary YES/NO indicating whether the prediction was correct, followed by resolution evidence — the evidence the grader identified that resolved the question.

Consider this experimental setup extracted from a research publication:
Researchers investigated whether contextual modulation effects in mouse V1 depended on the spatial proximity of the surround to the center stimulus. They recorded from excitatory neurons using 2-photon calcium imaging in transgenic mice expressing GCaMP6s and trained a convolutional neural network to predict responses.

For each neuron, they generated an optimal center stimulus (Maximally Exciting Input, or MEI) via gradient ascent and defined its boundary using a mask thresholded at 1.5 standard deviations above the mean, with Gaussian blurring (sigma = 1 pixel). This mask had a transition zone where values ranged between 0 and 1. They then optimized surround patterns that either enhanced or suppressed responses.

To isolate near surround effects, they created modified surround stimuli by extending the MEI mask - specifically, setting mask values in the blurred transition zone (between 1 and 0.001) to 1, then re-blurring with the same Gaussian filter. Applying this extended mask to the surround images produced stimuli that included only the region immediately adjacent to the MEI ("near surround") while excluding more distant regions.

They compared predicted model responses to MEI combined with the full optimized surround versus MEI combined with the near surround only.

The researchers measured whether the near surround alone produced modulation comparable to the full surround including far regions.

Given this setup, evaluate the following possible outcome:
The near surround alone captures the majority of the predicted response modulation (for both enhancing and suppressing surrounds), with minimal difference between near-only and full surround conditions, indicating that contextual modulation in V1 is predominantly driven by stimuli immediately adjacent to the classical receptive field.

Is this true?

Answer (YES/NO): NO